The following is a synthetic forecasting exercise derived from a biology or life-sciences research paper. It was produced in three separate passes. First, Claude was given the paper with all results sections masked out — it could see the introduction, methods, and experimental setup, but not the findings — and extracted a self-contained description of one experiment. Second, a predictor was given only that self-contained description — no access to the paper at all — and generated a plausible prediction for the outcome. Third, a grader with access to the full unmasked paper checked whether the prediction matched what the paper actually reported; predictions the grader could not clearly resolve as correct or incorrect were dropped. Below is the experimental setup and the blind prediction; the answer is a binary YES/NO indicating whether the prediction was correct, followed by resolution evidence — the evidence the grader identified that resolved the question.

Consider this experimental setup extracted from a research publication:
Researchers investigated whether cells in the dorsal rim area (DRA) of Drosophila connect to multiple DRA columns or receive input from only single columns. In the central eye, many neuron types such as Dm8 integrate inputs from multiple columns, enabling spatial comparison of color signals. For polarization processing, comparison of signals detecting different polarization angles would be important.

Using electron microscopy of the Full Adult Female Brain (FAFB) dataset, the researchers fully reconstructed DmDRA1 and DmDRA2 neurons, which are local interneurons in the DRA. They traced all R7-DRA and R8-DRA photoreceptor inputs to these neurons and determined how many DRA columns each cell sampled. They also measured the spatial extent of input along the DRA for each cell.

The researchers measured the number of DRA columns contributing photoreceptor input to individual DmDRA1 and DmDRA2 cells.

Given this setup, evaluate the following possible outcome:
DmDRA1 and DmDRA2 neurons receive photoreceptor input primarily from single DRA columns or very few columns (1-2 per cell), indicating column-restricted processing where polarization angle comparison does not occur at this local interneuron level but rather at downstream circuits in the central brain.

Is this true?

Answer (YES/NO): NO